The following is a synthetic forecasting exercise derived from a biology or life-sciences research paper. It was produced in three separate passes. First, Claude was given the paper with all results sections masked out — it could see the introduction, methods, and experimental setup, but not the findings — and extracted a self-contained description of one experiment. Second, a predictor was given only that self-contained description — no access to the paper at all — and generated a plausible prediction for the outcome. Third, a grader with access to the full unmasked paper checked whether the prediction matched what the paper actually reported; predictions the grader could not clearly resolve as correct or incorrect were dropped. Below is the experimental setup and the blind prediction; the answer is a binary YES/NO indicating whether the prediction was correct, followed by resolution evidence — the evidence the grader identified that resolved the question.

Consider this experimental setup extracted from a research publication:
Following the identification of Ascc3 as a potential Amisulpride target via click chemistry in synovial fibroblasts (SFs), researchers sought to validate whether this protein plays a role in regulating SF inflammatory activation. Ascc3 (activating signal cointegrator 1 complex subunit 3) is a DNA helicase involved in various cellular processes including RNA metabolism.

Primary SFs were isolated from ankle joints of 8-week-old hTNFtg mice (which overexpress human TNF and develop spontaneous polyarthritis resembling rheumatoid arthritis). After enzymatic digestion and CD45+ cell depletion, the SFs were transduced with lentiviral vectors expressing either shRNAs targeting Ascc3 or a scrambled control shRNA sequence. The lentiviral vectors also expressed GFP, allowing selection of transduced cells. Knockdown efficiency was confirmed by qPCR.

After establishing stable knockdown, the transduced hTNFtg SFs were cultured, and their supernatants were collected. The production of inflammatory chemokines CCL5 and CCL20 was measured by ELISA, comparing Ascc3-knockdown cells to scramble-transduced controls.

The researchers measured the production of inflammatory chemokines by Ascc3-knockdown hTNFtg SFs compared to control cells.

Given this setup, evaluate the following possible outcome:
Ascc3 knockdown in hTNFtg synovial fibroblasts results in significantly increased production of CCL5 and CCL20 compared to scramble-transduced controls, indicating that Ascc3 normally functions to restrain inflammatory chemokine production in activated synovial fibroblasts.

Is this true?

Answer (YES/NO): NO